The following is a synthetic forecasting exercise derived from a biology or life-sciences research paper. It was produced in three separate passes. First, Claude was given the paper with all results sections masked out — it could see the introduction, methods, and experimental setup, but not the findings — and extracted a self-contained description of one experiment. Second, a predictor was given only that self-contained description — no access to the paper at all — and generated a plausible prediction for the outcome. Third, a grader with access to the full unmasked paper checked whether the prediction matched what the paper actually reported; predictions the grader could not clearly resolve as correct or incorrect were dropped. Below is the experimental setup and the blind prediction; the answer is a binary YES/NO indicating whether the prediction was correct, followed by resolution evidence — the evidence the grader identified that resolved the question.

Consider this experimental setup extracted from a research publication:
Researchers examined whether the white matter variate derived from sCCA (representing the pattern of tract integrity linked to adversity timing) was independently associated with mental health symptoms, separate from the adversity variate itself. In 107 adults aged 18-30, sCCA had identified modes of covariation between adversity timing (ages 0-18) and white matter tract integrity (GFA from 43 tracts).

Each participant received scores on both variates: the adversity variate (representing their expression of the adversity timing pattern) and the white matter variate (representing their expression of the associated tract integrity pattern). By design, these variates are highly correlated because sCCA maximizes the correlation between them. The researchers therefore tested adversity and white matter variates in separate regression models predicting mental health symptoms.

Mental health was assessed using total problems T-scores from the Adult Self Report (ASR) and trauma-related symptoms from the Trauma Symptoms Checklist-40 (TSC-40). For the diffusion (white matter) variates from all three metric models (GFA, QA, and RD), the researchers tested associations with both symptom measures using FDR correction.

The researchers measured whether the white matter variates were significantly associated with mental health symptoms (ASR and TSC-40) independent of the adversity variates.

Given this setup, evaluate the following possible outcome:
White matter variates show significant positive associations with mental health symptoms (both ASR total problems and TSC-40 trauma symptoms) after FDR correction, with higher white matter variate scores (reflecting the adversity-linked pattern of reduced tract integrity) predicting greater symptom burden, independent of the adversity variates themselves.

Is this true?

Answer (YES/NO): NO